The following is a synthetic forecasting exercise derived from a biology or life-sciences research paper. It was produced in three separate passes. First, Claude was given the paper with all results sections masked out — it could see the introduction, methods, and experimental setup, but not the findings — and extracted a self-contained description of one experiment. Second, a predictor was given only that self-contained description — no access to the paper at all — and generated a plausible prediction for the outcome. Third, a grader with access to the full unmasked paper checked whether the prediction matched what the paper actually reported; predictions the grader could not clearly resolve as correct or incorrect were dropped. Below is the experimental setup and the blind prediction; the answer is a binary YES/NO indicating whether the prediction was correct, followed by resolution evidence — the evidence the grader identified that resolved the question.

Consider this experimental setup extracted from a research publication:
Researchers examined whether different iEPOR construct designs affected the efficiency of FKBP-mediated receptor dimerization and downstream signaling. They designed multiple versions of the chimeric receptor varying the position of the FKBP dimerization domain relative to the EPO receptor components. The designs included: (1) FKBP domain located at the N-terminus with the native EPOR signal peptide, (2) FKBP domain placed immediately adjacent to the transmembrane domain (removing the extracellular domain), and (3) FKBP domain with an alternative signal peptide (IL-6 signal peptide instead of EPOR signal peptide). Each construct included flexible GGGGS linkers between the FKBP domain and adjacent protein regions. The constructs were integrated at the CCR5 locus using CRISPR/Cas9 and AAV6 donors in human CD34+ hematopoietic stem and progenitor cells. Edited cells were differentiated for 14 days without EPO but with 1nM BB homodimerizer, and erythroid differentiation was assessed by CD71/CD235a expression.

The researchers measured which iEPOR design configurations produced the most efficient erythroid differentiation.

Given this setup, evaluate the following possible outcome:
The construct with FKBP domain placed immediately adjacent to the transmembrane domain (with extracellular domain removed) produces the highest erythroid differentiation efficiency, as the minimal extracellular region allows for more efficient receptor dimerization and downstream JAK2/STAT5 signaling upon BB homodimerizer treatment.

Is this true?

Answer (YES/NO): NO